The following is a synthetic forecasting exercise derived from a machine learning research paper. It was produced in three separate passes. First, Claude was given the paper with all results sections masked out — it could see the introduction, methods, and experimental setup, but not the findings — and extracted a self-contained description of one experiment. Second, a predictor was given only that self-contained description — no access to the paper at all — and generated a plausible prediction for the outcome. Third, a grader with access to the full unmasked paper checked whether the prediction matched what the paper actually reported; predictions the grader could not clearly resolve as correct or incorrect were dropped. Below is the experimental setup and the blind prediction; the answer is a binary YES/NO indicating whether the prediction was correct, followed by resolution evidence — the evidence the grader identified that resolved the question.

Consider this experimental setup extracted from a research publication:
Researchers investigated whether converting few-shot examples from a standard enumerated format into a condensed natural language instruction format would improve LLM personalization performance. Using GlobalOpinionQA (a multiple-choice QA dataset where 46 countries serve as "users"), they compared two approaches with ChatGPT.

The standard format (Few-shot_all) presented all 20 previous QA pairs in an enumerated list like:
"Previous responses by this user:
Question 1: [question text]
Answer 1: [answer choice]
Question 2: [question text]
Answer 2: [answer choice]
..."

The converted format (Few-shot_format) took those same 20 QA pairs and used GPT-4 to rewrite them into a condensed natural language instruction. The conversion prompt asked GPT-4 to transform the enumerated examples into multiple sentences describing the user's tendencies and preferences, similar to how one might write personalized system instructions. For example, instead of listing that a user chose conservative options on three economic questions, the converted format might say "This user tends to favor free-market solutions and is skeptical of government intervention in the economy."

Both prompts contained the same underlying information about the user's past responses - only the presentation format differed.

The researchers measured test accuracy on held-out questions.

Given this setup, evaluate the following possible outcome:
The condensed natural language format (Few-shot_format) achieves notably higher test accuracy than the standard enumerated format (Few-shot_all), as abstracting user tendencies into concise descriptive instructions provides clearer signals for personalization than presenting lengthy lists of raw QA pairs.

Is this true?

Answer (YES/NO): YES